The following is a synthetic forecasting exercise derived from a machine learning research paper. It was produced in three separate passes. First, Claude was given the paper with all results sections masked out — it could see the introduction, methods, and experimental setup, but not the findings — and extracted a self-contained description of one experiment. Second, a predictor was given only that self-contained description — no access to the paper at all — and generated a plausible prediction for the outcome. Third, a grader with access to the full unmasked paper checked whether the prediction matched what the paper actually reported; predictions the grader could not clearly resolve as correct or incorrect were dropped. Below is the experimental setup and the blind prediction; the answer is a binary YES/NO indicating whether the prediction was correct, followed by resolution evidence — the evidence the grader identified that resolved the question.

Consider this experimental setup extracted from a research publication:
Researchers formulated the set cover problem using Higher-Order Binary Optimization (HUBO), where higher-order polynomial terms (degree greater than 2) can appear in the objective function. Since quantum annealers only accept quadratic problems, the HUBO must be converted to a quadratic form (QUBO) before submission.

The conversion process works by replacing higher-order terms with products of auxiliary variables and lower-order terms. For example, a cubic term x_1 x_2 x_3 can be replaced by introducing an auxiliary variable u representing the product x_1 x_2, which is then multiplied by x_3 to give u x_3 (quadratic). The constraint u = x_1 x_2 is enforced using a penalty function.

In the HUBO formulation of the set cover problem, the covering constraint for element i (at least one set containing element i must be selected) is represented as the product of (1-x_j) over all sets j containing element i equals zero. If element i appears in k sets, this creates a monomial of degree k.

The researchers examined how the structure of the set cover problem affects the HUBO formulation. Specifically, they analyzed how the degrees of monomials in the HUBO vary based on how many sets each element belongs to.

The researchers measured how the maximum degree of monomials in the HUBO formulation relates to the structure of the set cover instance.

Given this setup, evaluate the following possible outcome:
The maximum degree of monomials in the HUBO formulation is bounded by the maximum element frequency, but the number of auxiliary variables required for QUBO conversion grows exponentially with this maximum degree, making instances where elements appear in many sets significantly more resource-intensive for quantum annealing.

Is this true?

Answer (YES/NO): NO